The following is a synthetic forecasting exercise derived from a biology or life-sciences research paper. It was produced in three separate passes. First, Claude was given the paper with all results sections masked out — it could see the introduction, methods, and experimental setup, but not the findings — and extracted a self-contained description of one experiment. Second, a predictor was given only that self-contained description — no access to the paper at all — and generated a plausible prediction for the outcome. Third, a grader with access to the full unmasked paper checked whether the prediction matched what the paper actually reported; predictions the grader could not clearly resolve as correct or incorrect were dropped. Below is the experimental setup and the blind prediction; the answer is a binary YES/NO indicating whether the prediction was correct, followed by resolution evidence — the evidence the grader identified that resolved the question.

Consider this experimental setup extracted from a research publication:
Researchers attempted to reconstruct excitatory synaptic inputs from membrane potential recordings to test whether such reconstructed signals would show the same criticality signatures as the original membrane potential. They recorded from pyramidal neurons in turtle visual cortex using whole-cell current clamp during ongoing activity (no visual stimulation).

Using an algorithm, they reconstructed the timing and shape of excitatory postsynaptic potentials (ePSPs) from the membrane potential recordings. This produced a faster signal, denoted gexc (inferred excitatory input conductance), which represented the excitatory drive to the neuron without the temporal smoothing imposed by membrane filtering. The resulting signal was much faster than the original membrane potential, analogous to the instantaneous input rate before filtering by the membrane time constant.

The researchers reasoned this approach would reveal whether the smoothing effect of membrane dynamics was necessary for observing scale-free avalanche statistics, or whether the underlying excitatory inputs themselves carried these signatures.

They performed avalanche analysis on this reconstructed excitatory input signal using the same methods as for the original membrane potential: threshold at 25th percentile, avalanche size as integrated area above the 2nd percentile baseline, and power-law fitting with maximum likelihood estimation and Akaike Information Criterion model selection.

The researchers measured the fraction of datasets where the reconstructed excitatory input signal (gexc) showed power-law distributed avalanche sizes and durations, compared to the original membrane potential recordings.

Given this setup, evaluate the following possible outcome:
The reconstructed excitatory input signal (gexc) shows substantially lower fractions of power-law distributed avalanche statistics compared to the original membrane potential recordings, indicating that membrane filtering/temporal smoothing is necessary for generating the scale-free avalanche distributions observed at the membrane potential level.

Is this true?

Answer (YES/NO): YES